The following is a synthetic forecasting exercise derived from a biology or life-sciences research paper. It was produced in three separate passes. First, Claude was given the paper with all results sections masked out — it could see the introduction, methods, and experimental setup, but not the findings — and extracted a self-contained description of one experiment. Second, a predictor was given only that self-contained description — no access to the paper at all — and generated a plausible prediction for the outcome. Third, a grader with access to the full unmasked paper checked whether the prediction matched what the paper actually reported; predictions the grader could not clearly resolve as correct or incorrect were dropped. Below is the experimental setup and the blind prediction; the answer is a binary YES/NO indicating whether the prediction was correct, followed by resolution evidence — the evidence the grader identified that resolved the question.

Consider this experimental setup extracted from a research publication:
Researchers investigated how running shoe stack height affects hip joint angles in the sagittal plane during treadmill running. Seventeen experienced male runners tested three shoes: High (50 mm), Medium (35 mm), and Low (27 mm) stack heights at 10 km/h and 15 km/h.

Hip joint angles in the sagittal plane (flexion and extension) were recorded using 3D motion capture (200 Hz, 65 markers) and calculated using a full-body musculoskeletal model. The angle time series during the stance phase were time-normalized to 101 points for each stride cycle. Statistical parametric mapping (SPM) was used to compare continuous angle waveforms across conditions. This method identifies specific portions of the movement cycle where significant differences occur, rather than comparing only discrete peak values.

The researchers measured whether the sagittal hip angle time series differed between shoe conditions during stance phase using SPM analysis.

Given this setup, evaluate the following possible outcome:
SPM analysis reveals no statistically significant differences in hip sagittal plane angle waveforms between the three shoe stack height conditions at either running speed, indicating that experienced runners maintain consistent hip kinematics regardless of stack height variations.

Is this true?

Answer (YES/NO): YES